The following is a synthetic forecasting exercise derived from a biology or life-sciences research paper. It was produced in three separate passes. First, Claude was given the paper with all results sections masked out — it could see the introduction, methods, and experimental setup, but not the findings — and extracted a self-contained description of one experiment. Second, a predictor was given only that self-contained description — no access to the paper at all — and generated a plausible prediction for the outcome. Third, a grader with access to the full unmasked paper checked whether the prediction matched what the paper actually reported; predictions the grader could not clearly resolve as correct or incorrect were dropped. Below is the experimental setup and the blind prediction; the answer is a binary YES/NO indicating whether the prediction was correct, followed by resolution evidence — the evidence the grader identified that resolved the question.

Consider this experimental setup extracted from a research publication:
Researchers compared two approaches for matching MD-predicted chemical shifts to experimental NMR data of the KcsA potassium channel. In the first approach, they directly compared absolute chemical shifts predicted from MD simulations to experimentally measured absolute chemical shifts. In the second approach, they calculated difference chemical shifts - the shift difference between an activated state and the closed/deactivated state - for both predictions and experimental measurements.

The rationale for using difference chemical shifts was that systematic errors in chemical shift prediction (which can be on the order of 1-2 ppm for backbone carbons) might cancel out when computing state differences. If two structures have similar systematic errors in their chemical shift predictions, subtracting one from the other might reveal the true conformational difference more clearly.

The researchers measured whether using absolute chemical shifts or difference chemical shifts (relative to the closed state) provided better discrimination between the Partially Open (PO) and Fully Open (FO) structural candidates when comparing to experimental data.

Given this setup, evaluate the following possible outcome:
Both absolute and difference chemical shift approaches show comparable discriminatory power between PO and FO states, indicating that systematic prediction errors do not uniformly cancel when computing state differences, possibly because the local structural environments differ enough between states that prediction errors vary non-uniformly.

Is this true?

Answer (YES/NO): NO